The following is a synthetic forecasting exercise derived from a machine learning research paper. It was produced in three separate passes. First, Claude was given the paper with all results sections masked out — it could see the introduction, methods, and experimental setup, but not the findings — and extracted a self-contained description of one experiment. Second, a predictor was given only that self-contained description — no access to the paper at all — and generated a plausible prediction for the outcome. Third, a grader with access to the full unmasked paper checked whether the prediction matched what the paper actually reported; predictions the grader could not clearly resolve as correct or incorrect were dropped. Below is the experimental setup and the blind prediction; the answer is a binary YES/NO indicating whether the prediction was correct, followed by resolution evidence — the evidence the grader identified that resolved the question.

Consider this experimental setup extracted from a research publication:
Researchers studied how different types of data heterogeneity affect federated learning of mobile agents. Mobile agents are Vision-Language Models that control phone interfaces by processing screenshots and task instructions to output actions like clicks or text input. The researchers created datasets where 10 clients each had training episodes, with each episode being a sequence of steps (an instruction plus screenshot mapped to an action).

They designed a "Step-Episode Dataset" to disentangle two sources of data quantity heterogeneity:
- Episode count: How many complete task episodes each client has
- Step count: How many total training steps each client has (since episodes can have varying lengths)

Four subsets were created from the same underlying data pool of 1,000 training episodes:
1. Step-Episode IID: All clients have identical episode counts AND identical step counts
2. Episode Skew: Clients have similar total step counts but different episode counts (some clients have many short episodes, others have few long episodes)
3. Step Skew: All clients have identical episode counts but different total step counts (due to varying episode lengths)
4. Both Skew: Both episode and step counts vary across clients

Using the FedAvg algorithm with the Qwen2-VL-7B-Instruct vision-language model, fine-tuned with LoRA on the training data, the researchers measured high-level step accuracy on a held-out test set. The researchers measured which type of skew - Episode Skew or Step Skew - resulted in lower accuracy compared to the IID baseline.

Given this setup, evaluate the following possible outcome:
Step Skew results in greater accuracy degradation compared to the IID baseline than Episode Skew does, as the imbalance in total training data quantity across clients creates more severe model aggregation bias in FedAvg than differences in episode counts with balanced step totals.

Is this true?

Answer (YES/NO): NO